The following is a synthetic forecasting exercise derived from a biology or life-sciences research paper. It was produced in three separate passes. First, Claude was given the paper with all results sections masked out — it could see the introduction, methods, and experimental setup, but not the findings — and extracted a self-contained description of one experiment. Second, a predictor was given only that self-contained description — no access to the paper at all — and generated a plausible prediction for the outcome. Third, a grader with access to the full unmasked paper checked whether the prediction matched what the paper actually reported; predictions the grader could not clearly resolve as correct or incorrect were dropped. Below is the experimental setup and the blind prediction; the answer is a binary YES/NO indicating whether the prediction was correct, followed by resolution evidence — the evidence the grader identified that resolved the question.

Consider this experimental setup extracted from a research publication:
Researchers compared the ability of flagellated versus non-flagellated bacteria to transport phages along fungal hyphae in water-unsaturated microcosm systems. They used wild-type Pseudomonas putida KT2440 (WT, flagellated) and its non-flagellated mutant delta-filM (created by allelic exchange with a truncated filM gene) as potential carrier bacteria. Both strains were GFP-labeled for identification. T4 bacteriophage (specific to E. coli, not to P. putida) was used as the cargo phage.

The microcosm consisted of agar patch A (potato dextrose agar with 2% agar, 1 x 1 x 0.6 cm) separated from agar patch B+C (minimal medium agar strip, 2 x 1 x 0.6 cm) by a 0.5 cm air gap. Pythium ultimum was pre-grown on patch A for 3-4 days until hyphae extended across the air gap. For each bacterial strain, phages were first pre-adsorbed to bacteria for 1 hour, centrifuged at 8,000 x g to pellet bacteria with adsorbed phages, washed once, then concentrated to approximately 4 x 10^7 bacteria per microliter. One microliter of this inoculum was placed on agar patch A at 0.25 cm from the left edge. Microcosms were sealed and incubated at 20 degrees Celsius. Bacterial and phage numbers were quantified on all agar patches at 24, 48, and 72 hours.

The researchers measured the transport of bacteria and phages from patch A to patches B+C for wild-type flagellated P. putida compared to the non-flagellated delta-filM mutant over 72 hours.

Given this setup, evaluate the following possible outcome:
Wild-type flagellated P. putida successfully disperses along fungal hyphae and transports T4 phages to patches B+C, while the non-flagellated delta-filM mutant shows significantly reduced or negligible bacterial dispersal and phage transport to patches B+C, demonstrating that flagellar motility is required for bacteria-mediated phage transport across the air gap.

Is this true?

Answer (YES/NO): YES